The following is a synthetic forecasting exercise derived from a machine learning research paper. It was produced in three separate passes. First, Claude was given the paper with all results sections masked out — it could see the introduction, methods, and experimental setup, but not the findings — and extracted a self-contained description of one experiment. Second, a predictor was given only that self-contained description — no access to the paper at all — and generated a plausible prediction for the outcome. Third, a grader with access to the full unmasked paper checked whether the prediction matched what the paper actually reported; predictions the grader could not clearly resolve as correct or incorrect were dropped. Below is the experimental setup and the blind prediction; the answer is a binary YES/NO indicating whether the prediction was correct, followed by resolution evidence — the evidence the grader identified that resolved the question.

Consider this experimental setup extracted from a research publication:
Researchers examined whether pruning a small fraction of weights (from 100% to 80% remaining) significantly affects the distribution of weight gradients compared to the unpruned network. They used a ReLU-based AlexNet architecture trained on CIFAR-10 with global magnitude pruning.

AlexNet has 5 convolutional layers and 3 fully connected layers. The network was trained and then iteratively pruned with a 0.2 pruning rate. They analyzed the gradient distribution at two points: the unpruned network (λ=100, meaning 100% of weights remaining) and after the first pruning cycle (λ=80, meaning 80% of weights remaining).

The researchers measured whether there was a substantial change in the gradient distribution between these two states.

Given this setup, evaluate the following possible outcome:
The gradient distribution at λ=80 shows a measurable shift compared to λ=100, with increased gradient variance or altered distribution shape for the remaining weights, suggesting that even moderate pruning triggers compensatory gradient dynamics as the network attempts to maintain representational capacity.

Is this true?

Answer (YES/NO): NO